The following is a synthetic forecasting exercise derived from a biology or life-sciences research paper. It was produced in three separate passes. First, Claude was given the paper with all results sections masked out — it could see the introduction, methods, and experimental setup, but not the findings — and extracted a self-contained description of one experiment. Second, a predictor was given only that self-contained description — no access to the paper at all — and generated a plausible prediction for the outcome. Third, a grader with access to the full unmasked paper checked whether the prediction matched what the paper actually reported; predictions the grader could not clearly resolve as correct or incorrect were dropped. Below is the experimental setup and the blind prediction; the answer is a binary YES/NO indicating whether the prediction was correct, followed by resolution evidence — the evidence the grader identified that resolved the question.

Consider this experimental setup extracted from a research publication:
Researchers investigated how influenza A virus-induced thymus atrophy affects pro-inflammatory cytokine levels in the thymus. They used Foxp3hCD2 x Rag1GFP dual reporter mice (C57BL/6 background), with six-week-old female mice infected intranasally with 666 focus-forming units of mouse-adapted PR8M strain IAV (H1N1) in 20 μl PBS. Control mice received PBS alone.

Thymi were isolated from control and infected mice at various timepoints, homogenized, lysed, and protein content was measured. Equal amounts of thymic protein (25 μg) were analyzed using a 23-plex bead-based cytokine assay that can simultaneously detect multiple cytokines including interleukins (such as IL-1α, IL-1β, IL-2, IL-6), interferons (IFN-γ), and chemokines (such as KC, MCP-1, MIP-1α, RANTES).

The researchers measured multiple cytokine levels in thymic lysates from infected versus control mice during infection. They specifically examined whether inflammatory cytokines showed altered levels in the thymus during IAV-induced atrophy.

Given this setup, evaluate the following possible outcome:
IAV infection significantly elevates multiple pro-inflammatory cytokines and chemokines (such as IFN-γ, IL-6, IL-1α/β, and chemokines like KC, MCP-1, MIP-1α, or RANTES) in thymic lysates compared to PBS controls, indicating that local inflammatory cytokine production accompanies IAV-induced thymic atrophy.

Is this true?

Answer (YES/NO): NO